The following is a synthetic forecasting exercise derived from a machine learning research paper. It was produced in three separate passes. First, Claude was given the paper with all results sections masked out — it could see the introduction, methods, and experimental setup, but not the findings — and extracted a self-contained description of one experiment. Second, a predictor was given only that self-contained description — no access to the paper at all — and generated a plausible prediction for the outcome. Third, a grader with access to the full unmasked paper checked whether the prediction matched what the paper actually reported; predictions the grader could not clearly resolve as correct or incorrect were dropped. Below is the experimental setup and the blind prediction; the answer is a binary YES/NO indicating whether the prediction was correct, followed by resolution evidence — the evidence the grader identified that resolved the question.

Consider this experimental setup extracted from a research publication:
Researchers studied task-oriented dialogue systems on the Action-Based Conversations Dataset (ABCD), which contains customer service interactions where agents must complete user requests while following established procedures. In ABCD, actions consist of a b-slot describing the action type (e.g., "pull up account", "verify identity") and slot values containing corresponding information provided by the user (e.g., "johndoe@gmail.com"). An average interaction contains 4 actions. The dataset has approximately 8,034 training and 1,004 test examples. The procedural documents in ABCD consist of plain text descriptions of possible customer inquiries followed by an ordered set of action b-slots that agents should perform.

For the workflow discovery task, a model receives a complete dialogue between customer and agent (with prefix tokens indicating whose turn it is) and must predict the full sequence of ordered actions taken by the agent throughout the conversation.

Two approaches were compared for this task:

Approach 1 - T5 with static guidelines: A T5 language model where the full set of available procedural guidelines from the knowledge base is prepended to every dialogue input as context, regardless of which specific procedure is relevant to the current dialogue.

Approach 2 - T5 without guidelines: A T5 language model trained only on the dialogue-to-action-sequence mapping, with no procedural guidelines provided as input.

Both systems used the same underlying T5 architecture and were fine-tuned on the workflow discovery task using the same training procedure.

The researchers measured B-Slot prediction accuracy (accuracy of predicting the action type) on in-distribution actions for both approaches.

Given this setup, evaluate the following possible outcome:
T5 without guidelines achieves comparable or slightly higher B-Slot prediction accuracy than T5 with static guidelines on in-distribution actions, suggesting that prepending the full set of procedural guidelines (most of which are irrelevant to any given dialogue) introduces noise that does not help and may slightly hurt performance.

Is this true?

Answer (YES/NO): NO